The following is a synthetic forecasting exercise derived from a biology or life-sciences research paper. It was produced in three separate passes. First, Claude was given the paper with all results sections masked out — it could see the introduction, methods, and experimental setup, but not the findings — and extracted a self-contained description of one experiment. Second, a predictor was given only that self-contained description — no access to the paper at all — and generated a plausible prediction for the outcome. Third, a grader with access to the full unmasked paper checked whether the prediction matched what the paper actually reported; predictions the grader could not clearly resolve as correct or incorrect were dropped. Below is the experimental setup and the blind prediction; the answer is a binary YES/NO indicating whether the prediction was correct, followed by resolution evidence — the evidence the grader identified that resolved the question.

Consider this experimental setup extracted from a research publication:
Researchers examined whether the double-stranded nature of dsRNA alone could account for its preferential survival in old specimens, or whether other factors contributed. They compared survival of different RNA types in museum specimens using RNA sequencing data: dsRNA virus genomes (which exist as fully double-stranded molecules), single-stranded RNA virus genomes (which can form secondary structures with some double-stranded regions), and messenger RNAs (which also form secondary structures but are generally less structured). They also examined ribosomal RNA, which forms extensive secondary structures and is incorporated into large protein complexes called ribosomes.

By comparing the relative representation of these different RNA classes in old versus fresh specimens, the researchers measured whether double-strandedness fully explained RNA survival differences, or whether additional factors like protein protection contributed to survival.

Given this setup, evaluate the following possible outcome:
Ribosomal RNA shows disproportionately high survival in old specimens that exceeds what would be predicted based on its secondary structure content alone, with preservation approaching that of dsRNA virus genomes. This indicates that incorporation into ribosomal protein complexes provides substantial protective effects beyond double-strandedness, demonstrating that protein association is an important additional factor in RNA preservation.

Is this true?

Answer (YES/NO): NO